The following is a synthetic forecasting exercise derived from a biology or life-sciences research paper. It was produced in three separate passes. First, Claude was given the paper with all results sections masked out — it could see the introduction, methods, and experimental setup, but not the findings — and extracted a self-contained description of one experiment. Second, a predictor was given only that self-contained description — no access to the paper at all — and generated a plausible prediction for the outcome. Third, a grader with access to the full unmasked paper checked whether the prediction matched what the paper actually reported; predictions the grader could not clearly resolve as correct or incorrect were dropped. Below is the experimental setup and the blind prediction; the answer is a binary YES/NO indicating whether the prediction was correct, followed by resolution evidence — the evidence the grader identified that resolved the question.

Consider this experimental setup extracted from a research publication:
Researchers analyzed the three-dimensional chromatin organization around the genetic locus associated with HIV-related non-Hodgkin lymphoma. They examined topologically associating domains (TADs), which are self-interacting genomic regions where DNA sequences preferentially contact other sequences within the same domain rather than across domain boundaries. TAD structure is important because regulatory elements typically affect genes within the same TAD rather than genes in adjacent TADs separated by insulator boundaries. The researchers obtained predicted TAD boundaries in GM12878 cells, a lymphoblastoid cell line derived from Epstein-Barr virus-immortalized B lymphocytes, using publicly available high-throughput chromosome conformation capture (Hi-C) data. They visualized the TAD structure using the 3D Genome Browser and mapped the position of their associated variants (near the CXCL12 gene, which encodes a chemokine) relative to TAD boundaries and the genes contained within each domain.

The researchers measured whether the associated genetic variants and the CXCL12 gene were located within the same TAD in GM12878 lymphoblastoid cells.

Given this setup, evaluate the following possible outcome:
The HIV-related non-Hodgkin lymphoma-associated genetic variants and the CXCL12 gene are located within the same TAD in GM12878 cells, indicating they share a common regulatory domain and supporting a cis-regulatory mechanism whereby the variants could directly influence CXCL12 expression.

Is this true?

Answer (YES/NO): YES